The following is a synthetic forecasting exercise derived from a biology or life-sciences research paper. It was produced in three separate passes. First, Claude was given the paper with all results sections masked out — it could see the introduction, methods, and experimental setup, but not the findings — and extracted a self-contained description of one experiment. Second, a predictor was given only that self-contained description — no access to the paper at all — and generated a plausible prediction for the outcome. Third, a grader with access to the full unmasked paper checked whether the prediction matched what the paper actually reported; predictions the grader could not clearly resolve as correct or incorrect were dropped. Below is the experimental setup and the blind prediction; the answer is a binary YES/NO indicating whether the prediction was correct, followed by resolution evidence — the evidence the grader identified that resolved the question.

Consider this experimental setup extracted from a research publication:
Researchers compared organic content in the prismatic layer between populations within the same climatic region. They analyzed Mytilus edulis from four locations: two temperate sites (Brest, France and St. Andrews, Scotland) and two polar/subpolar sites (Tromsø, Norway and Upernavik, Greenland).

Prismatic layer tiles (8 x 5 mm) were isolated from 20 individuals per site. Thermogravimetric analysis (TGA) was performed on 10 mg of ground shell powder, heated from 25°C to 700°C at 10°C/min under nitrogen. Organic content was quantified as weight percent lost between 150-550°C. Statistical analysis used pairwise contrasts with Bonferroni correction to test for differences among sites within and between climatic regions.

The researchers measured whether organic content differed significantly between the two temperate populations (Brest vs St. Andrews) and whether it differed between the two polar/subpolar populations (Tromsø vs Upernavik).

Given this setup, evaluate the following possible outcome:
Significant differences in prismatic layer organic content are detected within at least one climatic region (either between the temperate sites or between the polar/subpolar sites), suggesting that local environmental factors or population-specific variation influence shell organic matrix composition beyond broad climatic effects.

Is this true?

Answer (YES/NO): NO